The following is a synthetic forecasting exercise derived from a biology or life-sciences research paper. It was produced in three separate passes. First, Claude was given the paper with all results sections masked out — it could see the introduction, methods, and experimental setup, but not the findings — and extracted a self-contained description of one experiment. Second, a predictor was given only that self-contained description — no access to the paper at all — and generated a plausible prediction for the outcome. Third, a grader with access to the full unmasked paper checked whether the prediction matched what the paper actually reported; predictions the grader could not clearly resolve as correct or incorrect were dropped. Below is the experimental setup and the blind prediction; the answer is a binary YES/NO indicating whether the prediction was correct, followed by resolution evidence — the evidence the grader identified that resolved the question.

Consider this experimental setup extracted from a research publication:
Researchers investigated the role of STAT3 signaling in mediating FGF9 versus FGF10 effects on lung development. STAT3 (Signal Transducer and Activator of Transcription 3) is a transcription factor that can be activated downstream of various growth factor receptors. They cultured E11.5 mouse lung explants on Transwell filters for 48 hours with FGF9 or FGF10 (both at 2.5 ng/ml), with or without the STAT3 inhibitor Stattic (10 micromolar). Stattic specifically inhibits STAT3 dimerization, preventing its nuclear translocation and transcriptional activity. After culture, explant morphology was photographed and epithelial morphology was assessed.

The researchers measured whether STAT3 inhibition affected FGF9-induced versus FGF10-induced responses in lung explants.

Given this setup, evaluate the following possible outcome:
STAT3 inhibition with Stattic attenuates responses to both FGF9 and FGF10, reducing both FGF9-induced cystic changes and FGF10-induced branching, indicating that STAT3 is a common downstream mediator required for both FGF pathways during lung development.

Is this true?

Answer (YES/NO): NO